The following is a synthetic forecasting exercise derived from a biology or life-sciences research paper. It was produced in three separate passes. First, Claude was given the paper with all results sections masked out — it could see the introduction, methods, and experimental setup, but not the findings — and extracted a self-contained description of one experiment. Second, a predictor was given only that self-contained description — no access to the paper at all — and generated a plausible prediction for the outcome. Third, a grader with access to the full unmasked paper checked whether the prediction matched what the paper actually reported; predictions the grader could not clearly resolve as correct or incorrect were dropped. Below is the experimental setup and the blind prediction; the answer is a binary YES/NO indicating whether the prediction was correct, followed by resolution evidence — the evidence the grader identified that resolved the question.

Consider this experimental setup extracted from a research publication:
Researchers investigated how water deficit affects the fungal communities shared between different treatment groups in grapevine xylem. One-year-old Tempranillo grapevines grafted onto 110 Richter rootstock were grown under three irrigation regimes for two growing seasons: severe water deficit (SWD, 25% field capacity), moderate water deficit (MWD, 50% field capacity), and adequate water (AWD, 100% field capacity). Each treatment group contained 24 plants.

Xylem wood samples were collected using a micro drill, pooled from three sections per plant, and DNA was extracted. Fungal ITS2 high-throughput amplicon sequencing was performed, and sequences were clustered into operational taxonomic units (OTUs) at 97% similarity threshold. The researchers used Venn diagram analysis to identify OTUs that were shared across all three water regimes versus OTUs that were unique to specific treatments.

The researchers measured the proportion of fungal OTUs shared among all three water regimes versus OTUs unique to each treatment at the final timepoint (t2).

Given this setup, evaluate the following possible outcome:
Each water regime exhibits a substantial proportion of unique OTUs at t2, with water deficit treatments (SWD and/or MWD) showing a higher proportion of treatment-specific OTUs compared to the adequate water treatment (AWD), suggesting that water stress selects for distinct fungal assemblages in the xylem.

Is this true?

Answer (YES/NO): NO